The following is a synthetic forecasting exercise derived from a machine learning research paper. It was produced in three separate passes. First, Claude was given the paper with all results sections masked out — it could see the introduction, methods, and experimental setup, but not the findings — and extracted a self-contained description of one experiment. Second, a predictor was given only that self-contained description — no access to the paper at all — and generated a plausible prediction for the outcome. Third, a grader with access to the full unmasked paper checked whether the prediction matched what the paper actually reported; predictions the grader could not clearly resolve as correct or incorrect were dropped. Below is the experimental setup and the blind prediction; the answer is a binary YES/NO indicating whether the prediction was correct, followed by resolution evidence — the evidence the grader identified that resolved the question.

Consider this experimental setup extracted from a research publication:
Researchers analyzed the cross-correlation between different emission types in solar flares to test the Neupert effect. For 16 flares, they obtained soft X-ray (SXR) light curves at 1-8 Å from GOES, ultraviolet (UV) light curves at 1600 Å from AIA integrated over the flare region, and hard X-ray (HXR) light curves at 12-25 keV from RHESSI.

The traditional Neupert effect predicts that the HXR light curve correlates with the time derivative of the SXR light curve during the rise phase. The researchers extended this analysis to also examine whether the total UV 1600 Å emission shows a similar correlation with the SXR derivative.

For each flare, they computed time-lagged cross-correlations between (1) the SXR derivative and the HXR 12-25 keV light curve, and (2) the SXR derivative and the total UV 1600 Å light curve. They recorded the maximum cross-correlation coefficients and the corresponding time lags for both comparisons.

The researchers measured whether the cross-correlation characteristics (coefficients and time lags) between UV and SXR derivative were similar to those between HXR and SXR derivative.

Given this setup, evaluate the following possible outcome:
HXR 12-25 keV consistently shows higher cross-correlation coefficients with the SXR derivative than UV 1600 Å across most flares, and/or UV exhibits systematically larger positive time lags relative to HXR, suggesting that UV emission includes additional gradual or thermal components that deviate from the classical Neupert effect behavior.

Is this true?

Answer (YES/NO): NO